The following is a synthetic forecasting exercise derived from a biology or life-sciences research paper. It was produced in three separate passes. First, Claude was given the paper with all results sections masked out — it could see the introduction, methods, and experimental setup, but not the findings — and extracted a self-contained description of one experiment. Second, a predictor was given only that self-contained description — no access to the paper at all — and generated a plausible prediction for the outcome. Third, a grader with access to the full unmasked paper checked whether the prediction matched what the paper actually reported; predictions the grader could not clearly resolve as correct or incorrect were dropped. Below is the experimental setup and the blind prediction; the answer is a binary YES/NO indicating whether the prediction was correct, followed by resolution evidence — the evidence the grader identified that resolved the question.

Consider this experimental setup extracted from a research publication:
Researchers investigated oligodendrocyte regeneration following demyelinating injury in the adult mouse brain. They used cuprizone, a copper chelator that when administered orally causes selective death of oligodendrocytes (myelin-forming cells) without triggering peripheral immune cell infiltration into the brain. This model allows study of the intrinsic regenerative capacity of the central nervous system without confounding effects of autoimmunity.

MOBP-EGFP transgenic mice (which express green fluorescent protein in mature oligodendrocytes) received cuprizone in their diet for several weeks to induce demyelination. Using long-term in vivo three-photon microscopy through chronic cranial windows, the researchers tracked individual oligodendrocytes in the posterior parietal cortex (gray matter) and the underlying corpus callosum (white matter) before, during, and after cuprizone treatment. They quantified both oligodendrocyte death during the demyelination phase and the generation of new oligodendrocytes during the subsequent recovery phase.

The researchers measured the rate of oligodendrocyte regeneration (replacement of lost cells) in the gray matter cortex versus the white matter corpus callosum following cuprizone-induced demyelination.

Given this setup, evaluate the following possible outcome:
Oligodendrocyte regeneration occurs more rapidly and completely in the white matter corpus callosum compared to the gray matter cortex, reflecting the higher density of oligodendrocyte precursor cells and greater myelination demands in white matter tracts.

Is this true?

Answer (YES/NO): YES